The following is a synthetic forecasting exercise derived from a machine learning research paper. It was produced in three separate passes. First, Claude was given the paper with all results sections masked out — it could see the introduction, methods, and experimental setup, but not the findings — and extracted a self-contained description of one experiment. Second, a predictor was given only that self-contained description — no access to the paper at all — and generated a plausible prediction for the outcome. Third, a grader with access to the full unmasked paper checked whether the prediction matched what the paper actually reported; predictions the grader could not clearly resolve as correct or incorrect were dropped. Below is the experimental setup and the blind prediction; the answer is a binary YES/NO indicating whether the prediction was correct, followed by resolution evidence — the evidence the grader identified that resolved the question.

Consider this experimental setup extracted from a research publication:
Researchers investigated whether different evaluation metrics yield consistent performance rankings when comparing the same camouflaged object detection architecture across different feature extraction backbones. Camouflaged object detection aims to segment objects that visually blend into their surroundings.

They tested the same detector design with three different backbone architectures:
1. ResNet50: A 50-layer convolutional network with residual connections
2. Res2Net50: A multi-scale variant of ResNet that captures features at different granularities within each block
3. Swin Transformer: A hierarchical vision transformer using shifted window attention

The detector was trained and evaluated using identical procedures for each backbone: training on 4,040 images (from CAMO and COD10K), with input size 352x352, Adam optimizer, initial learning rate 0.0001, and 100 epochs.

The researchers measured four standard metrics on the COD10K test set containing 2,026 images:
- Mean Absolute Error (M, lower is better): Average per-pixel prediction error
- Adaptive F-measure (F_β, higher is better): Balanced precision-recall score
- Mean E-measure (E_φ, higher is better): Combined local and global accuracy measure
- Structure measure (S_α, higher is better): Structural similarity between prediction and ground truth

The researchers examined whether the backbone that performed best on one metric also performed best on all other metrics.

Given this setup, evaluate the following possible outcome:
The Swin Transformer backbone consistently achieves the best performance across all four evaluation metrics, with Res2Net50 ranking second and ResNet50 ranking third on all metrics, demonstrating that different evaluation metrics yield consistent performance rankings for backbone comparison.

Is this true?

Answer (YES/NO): YES